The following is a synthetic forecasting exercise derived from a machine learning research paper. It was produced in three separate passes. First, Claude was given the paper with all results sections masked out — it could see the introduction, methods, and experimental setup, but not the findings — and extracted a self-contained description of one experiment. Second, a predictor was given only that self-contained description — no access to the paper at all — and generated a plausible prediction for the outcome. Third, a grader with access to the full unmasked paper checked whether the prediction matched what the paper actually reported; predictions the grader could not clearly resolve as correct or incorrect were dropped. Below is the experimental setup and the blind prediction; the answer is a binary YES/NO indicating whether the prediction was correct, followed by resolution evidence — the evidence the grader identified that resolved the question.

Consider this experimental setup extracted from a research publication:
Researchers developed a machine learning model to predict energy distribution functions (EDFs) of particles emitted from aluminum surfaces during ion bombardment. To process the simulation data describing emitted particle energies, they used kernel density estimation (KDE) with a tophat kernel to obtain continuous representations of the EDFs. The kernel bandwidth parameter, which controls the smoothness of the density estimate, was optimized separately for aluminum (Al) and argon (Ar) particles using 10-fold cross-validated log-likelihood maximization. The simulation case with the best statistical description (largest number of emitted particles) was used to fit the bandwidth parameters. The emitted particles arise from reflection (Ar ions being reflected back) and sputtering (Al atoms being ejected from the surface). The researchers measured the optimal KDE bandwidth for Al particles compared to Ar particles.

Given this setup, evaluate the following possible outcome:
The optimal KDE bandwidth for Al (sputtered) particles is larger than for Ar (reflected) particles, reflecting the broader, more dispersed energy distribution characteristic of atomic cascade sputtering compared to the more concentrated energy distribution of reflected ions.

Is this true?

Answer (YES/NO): YES